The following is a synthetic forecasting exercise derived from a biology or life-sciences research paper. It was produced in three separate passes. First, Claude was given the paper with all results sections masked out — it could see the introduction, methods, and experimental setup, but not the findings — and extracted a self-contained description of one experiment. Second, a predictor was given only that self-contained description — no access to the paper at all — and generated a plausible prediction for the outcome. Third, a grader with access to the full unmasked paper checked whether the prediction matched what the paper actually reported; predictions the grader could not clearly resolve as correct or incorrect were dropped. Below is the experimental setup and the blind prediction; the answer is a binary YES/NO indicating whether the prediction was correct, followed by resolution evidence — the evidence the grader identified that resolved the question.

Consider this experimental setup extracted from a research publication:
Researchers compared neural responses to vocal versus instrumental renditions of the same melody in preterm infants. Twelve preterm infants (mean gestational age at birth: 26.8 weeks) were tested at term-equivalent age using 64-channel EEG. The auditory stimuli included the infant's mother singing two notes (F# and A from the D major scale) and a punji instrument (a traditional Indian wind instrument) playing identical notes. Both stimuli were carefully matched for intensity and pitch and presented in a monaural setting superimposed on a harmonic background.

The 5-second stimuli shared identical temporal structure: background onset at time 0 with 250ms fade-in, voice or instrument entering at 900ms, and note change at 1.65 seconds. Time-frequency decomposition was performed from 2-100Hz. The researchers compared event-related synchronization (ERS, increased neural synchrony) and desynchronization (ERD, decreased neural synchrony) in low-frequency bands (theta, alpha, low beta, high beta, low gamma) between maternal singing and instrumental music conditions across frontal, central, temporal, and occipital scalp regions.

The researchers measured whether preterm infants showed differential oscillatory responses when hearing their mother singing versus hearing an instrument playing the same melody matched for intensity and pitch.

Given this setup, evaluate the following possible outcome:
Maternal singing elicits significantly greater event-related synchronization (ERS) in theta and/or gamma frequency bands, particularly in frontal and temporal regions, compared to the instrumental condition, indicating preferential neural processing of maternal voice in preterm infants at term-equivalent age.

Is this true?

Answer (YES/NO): NO